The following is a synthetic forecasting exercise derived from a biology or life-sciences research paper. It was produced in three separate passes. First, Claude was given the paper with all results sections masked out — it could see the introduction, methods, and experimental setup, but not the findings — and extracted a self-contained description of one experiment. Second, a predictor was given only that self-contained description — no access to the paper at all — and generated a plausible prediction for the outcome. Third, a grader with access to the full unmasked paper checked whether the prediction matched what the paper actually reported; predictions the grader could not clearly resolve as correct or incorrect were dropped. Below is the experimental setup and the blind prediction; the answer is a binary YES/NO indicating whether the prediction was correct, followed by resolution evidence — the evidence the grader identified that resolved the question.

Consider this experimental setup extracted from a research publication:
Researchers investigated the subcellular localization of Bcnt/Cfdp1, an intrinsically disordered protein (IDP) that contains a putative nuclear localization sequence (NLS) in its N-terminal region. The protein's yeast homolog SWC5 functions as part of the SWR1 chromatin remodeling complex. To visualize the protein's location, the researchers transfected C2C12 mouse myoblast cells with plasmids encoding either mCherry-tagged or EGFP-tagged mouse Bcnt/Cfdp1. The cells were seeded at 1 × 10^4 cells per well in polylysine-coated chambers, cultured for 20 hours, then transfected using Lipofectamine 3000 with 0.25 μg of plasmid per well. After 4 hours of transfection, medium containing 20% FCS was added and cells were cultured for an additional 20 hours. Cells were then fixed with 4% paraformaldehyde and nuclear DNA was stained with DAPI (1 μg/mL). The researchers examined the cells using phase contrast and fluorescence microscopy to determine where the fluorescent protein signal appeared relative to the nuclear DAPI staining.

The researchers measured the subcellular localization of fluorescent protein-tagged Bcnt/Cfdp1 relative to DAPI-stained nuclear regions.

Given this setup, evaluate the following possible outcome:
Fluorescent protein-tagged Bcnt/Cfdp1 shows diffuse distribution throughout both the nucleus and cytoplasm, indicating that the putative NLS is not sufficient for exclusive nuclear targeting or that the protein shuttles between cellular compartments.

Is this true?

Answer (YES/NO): NO